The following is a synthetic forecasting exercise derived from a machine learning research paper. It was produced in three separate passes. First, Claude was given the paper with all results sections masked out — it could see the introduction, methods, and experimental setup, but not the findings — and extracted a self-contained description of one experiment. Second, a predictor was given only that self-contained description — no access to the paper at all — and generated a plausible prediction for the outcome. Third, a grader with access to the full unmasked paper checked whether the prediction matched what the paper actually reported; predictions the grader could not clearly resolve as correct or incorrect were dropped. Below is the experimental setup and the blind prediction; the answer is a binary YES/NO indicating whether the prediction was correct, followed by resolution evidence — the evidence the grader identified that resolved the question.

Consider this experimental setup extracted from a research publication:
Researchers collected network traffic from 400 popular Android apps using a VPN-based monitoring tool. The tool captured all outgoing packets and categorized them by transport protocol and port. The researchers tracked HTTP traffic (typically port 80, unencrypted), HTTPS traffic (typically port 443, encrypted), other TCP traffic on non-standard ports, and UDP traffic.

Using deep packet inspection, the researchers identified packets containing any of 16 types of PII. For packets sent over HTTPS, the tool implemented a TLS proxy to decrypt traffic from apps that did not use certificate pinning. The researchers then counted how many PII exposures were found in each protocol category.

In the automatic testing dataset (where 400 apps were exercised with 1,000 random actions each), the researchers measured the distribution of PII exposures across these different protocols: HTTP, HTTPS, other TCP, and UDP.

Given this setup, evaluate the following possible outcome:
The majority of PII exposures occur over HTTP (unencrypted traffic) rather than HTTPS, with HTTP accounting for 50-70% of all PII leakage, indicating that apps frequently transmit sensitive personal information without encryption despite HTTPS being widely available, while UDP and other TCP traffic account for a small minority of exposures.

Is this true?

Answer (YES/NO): YES